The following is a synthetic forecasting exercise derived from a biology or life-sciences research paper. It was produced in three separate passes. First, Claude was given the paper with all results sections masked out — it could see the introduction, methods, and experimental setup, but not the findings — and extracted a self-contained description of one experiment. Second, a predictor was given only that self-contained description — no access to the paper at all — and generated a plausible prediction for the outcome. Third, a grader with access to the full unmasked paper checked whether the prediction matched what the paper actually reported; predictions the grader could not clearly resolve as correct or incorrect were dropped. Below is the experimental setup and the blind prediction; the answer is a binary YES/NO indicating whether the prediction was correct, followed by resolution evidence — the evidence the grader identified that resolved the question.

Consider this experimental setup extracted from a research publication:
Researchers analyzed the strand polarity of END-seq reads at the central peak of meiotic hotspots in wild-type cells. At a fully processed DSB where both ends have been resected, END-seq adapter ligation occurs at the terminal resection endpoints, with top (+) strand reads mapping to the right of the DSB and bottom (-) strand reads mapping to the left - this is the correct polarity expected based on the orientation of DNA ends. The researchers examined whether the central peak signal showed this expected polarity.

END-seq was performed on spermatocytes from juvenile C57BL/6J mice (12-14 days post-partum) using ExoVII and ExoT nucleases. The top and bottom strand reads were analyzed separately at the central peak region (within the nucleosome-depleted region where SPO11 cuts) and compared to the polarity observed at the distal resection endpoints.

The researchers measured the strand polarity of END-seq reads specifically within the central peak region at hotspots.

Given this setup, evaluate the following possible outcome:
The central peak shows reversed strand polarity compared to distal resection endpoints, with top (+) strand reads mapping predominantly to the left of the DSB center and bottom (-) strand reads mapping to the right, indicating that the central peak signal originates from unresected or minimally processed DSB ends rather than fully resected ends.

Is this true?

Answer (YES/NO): NO